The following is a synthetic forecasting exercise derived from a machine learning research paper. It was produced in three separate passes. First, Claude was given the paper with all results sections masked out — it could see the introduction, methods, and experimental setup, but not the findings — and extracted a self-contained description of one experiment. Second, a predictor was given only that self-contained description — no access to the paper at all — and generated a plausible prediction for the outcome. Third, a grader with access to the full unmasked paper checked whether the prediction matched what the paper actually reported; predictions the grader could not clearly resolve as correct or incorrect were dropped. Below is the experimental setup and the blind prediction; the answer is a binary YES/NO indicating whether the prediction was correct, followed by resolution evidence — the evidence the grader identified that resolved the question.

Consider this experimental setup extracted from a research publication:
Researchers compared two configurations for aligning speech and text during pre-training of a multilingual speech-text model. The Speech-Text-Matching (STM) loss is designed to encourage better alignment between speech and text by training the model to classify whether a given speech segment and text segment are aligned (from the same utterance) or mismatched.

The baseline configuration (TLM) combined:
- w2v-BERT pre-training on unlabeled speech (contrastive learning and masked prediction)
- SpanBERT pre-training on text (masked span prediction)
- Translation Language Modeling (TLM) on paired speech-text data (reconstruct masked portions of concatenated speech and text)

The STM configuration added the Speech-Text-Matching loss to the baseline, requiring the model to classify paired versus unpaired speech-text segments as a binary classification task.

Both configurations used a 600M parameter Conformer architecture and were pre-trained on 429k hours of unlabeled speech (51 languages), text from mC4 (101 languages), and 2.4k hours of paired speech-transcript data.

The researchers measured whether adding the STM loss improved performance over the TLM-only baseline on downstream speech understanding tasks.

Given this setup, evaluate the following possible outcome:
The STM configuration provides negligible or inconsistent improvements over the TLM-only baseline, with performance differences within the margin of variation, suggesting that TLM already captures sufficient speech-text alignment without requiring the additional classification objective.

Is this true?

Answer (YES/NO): YES